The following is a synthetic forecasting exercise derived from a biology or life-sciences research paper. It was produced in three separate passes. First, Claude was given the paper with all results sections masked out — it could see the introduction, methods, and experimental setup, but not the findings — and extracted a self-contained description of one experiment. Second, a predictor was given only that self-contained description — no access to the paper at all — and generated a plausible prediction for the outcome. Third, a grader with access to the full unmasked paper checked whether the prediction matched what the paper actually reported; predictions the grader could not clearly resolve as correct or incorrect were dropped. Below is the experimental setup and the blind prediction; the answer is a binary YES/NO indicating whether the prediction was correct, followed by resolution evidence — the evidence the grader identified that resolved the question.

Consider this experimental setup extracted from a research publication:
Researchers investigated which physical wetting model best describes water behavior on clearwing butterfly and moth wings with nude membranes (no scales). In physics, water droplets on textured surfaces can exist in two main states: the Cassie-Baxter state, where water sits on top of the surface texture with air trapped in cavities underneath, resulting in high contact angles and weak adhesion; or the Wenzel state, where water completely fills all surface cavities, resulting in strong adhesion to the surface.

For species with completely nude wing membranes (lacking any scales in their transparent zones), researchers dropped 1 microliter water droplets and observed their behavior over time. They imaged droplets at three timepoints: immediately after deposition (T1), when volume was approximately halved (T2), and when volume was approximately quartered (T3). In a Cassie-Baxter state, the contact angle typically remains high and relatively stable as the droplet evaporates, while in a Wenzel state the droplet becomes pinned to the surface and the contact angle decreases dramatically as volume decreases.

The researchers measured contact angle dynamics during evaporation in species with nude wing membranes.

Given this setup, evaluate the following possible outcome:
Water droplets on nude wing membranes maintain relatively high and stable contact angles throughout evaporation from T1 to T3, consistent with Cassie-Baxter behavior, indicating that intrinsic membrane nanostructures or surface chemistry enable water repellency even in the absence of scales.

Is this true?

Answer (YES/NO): NO